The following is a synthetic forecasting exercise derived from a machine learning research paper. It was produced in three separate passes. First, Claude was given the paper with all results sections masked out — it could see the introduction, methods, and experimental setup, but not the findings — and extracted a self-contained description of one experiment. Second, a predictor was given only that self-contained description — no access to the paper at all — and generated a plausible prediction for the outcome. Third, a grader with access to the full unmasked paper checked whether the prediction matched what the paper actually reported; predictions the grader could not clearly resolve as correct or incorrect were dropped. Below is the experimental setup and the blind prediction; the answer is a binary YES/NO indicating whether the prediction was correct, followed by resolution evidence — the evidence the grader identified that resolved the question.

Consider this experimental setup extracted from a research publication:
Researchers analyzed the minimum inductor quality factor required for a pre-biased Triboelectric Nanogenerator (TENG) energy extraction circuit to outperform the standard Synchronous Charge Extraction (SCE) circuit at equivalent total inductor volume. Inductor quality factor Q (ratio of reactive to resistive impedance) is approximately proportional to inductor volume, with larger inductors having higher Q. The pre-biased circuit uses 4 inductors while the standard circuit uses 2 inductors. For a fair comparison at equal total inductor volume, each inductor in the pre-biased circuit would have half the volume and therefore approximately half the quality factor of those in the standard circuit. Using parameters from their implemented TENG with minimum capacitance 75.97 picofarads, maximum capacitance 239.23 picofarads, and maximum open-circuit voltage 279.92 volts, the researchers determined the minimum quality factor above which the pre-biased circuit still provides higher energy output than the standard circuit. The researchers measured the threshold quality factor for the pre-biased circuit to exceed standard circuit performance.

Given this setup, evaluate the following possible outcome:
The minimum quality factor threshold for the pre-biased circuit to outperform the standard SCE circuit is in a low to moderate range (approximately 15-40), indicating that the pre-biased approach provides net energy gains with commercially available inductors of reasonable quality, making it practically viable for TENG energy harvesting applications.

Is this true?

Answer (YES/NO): NO